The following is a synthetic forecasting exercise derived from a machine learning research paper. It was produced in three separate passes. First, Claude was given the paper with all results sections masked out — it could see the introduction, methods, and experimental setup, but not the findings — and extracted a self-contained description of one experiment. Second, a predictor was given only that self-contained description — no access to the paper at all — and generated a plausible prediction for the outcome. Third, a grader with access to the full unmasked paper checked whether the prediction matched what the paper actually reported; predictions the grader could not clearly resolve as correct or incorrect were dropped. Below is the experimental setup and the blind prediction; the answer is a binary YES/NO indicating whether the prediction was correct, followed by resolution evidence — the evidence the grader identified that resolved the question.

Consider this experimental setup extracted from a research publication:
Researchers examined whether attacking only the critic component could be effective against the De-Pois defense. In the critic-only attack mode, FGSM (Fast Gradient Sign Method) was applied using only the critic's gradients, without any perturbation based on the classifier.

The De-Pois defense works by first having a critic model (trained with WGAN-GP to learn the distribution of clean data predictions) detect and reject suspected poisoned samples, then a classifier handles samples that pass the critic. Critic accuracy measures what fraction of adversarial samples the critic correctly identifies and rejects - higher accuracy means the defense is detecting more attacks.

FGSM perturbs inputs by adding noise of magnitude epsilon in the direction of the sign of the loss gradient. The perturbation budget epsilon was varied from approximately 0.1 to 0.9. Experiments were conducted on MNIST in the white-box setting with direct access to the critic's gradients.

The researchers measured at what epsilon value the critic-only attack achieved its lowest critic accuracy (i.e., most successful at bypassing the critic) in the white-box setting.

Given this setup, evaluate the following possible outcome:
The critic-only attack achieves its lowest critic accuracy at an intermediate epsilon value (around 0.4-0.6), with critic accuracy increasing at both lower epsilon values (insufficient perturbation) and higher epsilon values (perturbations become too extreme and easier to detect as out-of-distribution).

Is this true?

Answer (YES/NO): NO